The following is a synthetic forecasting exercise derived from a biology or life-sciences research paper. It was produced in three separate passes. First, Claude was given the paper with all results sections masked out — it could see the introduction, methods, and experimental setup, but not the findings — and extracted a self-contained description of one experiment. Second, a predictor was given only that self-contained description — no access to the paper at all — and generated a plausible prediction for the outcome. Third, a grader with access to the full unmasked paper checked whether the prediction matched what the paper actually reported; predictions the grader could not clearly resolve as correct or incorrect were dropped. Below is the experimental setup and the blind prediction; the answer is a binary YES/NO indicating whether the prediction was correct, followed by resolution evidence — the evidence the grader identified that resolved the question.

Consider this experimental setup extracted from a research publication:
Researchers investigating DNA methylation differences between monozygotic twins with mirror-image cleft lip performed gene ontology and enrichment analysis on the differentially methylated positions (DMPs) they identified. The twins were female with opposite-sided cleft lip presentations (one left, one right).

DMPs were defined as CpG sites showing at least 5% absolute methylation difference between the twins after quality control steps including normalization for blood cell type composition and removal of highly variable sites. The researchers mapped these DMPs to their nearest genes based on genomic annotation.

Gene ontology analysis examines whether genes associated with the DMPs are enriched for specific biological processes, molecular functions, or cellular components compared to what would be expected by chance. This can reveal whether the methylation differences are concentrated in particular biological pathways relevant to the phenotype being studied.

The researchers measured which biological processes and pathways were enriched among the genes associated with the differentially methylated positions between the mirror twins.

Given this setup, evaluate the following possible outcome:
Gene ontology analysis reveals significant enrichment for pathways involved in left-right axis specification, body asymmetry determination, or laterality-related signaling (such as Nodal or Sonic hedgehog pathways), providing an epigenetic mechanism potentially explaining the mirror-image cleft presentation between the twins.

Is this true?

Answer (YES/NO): NO